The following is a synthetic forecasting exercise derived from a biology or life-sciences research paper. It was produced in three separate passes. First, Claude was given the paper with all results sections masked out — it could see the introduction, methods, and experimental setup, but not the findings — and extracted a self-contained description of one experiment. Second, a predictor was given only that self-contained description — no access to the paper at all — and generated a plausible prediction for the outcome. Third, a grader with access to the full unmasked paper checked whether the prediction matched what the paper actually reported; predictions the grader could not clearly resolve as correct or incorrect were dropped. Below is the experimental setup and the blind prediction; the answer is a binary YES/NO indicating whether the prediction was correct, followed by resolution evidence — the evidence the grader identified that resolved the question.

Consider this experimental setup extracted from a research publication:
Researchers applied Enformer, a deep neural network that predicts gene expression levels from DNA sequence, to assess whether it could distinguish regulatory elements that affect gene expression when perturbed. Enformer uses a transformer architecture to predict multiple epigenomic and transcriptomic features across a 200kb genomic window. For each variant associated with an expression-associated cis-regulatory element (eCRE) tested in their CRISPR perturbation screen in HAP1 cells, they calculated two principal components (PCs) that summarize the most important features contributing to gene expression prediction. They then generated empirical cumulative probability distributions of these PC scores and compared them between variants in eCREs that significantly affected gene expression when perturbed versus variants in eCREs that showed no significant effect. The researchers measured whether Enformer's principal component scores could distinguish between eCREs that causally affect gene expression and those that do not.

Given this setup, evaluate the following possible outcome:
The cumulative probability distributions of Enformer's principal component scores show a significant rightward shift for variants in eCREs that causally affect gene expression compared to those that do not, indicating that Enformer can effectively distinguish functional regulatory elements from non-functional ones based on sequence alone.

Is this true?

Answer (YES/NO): NO